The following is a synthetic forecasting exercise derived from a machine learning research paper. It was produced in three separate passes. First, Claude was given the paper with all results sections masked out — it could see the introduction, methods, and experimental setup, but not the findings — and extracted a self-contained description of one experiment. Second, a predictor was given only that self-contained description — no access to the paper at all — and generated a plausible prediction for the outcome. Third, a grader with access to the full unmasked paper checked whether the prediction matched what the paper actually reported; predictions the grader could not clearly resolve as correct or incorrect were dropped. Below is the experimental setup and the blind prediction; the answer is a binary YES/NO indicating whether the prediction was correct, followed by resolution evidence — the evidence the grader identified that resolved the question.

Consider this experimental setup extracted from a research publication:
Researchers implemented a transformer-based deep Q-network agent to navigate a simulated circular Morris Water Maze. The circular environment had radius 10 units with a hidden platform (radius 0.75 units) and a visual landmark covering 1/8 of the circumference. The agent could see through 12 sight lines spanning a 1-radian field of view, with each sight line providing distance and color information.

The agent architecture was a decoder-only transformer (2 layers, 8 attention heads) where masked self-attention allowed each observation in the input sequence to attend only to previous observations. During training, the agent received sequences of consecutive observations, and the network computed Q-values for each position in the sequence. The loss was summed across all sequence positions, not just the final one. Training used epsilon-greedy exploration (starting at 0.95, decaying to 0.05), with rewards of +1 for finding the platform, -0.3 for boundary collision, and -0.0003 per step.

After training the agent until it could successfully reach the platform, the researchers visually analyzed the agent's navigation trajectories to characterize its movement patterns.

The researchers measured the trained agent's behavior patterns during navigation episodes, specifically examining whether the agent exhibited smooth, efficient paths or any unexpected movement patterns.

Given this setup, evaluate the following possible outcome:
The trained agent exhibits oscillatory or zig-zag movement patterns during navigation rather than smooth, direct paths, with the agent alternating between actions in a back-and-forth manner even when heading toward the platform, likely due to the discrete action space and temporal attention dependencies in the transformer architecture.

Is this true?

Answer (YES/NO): NO